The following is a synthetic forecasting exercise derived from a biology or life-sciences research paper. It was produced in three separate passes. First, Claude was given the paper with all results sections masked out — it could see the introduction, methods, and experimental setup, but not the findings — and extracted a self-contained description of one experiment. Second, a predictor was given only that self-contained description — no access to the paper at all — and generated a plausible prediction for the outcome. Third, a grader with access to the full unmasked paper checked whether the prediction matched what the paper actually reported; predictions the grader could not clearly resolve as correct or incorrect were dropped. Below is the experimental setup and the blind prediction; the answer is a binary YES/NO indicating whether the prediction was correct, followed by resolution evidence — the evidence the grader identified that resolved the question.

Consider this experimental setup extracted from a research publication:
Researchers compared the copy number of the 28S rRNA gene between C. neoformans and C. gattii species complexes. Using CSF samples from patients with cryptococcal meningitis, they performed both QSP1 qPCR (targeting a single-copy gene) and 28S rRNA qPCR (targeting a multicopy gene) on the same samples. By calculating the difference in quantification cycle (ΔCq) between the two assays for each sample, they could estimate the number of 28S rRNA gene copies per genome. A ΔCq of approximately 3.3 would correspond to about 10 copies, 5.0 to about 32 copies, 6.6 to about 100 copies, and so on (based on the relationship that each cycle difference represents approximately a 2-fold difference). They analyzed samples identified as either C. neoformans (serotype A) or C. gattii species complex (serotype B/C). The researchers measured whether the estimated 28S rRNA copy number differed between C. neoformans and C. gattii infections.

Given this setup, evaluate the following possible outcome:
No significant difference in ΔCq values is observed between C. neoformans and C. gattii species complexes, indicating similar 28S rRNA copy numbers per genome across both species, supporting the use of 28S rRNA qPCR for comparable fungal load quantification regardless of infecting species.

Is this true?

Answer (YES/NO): NO